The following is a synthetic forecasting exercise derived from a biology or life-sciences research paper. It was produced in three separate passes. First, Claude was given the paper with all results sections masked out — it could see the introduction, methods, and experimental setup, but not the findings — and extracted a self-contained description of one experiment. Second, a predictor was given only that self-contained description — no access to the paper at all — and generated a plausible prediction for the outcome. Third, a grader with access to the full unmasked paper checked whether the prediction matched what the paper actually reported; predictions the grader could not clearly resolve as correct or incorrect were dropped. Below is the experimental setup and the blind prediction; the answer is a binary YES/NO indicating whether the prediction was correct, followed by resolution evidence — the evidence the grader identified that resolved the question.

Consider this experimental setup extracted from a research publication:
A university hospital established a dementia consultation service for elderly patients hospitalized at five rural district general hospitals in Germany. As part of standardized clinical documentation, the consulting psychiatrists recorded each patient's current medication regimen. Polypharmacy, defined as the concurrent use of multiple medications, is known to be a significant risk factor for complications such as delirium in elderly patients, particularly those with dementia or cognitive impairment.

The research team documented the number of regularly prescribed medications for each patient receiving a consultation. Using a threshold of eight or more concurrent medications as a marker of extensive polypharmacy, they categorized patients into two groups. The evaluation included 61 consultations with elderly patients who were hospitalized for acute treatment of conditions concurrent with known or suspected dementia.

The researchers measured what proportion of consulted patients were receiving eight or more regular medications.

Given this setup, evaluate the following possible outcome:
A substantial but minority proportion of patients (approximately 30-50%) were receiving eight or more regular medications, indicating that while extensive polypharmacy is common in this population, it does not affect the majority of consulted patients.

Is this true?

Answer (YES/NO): NO